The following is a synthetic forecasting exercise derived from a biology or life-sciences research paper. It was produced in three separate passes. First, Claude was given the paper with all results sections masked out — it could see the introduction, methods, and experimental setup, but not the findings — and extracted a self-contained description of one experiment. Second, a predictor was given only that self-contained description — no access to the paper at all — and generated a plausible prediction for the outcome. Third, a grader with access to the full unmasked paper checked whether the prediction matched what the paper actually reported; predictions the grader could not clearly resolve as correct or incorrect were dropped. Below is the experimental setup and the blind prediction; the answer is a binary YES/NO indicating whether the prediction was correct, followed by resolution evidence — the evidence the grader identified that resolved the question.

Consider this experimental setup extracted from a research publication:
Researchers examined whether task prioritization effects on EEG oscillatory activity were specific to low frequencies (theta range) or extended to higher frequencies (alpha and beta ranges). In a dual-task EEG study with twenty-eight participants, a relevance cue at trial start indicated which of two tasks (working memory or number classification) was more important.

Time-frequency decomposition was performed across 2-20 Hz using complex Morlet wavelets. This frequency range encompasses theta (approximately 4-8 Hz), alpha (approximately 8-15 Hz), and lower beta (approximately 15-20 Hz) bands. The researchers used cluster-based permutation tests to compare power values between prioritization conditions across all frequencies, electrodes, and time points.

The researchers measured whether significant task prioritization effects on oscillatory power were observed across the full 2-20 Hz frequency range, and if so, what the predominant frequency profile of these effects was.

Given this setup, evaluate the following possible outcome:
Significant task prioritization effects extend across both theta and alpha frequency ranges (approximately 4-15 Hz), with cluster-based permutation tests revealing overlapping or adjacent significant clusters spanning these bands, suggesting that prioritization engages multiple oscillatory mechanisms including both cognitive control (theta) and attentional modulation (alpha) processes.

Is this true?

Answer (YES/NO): YES